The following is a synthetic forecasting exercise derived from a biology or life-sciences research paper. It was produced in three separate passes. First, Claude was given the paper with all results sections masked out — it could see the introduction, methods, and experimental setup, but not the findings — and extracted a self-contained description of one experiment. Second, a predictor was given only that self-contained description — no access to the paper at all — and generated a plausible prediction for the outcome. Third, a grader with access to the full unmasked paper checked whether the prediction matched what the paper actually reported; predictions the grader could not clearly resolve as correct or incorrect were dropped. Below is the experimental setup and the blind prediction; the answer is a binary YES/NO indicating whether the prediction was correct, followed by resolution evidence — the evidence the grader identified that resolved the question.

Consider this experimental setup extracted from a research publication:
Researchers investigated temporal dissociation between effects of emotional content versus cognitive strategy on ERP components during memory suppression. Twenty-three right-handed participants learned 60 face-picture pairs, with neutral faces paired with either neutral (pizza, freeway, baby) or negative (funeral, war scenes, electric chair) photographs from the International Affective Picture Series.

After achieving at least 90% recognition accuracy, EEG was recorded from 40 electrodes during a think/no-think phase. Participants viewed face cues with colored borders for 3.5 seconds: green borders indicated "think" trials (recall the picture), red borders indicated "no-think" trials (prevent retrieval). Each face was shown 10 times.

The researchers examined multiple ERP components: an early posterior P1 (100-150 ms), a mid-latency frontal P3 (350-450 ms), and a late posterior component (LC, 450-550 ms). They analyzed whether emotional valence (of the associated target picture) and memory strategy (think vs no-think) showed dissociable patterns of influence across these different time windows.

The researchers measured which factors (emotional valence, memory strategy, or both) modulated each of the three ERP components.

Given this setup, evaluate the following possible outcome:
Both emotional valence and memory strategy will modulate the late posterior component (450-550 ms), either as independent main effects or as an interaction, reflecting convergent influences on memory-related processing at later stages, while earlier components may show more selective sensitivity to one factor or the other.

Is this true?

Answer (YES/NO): YES